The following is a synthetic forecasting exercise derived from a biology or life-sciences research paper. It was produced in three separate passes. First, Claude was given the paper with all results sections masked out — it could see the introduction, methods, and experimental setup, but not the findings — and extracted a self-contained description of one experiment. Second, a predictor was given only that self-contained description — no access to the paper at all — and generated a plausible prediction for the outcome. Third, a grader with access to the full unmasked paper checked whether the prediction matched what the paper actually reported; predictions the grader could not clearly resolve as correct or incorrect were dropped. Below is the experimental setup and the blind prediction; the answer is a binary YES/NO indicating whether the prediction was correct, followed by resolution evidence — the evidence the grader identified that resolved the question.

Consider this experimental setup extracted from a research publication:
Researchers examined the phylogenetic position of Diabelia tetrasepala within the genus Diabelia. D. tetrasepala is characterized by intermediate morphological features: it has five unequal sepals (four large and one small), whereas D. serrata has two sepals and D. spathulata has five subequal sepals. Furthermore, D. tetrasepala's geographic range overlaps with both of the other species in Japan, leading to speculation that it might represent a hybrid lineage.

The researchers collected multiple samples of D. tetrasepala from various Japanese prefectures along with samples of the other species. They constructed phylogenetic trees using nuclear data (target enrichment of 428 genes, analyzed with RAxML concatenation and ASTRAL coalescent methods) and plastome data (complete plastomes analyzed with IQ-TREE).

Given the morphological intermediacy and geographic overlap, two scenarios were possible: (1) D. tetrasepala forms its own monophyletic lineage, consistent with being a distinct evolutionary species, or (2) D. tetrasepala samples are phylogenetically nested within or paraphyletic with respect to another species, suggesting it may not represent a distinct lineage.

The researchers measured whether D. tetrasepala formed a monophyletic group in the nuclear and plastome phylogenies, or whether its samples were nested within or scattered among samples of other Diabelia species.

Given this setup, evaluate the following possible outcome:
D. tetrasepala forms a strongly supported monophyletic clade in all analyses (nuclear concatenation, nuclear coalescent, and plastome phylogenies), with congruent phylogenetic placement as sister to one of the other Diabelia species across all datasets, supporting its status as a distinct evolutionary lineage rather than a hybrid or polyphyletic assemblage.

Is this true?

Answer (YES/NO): NO